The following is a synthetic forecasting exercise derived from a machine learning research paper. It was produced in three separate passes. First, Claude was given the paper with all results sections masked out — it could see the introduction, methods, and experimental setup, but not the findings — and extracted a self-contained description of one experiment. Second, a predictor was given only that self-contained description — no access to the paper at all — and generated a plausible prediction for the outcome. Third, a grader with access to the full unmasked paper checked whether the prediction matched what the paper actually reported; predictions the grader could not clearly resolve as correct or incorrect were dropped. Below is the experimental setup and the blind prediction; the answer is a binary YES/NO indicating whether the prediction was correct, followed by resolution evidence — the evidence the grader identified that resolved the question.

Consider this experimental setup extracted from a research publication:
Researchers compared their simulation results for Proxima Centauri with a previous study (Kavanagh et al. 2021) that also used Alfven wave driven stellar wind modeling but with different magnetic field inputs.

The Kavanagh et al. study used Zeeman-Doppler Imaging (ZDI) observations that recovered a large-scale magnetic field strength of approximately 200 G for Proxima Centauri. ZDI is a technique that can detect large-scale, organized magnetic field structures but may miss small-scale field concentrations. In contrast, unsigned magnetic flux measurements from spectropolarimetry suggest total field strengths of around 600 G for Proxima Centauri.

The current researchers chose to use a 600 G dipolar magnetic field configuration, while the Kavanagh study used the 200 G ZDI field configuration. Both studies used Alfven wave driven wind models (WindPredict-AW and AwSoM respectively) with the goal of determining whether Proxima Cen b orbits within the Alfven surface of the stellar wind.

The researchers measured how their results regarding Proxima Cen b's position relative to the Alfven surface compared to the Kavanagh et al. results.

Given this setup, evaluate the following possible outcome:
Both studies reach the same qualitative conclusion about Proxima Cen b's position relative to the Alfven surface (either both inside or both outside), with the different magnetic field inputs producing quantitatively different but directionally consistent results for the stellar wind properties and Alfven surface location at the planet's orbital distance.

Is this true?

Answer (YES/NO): NO